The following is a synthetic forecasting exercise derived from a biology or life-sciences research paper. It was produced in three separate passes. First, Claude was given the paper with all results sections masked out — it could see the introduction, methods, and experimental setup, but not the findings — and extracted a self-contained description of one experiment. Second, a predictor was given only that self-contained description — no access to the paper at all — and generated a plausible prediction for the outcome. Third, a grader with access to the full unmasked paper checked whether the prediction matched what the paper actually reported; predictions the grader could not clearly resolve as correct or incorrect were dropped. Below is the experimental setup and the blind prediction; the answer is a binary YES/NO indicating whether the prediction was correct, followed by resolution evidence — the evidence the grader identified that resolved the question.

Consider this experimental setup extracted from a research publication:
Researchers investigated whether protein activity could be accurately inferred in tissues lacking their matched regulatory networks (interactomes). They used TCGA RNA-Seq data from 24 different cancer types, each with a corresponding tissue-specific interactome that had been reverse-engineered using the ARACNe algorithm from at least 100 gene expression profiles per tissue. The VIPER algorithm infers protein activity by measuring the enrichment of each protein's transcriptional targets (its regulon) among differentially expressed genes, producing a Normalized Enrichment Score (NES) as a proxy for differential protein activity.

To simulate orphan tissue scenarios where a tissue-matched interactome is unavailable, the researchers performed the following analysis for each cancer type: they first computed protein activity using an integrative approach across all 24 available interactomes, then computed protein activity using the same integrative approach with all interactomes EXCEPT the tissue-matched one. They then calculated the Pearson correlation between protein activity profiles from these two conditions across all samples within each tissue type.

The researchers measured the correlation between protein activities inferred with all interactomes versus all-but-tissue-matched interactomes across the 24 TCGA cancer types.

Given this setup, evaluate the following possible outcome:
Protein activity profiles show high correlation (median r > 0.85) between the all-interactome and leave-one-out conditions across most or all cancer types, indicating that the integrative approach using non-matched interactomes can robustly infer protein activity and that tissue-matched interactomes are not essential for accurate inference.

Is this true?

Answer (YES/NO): YES